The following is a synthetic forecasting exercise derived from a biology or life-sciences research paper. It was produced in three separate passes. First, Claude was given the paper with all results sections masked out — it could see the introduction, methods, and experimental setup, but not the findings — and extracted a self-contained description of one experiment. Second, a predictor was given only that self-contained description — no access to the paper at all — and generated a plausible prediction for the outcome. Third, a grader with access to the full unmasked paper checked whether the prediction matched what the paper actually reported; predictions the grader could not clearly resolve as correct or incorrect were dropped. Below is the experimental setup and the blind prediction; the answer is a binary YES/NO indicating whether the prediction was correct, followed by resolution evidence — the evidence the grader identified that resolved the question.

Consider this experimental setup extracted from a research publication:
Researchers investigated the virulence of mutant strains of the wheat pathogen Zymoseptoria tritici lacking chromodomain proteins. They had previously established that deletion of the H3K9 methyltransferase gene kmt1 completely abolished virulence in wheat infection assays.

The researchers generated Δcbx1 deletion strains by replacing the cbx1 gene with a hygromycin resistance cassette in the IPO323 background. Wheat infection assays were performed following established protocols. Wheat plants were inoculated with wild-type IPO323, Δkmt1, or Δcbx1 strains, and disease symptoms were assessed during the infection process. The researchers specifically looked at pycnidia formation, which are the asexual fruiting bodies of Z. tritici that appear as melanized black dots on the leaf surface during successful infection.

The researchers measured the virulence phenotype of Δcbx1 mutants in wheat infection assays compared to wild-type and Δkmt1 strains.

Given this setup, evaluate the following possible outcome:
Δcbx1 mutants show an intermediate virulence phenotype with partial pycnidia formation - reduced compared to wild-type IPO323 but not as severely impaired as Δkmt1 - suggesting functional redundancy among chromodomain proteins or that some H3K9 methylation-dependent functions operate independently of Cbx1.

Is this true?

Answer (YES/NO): YES